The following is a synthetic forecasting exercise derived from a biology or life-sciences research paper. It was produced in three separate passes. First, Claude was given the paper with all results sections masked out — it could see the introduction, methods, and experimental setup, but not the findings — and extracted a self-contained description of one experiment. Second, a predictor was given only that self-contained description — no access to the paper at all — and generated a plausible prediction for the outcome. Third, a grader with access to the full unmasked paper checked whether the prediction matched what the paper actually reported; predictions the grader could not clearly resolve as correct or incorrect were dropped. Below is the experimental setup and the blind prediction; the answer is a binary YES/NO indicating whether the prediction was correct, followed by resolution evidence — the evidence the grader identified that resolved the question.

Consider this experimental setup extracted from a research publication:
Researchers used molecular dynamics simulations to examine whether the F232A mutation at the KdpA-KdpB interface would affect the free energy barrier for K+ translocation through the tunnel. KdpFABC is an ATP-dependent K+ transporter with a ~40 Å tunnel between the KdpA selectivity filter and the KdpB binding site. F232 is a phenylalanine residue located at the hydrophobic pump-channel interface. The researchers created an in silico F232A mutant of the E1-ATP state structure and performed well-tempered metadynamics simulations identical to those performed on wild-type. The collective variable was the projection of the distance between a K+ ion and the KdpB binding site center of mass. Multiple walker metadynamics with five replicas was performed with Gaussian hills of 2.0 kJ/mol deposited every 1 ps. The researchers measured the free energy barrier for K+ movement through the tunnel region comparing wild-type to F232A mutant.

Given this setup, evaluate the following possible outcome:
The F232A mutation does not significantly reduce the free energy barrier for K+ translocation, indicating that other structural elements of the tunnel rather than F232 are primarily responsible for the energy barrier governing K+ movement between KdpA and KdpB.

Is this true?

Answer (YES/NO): YES